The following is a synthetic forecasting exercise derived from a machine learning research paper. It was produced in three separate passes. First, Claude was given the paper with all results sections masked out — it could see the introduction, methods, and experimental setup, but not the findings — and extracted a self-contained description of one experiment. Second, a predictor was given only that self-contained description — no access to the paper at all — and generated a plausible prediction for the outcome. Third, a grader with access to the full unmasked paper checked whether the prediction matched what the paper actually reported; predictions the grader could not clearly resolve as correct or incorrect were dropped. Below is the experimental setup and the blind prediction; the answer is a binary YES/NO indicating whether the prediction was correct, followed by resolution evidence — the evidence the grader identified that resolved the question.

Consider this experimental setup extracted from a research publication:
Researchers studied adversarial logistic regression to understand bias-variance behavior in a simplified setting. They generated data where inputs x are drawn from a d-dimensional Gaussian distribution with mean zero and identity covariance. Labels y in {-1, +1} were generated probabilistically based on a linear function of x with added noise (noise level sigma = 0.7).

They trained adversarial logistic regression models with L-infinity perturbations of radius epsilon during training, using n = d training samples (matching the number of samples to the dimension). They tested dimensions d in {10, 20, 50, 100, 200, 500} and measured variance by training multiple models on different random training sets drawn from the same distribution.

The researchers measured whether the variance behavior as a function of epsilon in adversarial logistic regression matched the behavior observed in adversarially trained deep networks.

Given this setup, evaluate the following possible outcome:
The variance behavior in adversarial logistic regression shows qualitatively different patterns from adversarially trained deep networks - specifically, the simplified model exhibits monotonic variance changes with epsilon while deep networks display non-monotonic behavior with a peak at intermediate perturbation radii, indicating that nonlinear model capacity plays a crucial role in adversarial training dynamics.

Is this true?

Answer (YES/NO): NO